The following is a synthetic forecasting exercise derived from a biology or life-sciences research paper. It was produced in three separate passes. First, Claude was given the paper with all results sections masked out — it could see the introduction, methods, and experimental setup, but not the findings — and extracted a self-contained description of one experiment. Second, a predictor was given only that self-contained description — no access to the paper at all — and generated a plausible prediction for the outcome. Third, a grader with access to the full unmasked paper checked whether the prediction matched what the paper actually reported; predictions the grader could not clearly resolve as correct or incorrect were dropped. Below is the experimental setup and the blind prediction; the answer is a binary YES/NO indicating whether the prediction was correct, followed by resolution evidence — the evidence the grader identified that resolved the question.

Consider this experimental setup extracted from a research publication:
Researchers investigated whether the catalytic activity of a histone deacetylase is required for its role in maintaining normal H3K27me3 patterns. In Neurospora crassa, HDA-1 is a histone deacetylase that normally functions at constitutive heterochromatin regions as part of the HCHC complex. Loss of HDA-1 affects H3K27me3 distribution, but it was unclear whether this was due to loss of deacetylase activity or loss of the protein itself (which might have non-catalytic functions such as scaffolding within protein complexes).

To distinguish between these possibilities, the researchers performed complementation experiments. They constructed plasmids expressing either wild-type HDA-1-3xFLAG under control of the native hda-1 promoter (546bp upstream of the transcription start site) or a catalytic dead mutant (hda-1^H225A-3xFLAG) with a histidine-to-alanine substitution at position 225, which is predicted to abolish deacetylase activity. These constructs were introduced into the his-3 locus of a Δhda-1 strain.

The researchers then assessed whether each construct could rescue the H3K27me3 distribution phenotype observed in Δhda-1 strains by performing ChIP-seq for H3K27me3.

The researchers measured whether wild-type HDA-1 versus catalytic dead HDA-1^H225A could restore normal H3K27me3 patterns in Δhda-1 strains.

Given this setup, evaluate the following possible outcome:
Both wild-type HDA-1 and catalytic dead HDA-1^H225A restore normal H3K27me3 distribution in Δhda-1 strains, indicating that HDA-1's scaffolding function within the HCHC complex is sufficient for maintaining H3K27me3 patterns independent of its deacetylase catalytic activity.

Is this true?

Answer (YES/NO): NO